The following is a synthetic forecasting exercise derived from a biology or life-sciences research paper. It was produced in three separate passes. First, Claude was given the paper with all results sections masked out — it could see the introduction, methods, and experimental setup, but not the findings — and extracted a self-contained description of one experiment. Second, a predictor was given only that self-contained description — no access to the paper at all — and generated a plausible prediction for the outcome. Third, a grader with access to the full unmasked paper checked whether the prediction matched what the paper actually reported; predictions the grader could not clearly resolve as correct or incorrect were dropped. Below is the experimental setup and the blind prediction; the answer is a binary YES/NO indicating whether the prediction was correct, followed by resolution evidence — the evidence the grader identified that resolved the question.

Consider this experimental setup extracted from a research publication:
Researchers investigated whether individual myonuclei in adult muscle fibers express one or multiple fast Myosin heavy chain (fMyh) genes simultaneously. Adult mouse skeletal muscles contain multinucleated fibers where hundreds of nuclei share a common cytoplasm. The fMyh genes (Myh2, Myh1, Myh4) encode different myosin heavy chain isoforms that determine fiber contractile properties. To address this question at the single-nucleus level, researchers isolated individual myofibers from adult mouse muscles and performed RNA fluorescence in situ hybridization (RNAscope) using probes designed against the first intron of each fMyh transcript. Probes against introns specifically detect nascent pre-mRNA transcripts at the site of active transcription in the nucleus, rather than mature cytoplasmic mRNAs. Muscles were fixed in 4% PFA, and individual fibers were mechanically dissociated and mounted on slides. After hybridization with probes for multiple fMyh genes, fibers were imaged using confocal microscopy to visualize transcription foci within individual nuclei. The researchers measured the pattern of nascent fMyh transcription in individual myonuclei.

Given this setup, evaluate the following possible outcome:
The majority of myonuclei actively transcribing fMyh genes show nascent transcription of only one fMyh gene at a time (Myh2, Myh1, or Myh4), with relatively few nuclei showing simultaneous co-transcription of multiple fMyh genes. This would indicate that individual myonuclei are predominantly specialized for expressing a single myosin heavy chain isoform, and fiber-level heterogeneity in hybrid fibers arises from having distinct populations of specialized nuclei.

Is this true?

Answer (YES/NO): YES